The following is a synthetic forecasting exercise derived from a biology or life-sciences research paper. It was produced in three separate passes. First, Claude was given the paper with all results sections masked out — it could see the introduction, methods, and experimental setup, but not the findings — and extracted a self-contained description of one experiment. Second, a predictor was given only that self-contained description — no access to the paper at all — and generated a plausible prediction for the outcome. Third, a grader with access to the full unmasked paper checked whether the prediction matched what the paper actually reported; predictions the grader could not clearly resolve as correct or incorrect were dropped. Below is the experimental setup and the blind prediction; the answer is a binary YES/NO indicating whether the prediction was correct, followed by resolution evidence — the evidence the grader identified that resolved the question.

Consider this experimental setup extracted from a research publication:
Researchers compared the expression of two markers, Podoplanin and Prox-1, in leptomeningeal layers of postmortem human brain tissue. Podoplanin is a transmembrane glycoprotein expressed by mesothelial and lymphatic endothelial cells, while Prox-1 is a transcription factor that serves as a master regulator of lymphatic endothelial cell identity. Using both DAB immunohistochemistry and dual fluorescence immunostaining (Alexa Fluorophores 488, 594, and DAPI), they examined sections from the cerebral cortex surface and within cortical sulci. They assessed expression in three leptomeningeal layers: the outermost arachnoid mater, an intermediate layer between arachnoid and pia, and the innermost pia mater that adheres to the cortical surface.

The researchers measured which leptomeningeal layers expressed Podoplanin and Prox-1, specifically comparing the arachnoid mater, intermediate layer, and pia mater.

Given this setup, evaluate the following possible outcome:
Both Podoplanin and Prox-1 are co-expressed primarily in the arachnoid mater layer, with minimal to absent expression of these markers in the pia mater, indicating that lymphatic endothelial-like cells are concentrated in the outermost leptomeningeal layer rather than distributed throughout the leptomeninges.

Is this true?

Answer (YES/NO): NO